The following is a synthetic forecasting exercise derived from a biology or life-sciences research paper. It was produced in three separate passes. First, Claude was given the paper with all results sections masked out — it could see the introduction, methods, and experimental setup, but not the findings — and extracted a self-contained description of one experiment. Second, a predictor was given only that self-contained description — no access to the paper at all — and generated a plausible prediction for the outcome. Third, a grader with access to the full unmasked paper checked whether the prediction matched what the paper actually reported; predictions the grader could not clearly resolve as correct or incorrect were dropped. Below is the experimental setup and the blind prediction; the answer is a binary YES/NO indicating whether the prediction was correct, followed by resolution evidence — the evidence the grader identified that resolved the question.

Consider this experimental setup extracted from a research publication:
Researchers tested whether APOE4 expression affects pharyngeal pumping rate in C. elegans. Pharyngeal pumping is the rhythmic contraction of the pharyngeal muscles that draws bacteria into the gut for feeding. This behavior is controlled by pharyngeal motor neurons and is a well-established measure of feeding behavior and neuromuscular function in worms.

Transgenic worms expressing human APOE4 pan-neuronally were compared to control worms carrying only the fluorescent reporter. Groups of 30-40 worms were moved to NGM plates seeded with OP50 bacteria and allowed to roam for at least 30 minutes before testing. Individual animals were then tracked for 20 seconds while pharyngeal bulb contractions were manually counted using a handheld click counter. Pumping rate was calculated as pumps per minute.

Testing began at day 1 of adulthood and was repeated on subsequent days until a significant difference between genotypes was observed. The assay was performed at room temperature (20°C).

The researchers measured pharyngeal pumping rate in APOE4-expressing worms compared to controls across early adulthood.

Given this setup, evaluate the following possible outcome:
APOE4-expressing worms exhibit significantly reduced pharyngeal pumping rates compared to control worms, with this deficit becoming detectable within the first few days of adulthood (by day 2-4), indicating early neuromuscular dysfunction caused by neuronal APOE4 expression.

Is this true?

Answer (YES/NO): YES